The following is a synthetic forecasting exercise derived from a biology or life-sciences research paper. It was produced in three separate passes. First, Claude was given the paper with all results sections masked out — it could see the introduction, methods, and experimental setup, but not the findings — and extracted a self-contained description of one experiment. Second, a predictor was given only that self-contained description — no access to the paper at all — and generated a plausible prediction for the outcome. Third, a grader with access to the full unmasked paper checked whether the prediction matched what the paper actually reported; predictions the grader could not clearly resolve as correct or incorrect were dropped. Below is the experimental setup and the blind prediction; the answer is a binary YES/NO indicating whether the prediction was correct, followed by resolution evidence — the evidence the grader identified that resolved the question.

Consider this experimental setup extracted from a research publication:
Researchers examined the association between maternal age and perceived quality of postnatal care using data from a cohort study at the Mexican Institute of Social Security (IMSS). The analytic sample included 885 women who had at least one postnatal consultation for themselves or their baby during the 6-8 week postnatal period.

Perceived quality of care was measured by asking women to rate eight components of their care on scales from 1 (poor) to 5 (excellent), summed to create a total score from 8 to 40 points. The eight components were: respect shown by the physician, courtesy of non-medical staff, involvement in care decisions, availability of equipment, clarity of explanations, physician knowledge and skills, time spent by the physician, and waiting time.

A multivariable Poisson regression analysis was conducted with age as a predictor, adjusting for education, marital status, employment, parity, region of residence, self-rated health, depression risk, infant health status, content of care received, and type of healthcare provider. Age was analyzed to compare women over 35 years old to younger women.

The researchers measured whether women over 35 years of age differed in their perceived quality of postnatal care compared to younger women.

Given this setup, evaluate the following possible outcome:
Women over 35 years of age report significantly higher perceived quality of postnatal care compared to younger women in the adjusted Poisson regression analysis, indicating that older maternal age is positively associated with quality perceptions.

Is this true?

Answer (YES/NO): YES